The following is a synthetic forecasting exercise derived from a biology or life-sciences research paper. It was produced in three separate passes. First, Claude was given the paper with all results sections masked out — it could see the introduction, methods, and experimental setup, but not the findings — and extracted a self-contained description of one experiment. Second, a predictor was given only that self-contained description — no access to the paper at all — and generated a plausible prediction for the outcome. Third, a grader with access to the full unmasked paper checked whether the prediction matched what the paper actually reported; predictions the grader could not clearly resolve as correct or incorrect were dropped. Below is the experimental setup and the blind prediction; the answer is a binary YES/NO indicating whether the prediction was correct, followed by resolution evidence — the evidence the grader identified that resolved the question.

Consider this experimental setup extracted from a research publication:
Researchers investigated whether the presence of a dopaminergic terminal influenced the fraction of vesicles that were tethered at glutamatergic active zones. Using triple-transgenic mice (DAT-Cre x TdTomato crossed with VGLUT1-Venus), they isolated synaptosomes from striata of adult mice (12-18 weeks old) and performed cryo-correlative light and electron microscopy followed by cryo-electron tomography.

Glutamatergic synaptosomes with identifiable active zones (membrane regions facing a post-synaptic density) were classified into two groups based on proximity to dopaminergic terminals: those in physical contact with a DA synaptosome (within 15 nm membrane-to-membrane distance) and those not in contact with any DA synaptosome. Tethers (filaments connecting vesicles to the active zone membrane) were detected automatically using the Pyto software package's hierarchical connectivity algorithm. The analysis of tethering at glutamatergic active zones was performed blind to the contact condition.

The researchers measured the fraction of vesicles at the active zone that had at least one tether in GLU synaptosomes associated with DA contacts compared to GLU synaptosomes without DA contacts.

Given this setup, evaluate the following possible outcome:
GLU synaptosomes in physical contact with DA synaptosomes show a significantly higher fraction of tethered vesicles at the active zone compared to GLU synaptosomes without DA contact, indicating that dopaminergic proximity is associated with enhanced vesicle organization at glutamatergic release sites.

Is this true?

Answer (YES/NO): NO